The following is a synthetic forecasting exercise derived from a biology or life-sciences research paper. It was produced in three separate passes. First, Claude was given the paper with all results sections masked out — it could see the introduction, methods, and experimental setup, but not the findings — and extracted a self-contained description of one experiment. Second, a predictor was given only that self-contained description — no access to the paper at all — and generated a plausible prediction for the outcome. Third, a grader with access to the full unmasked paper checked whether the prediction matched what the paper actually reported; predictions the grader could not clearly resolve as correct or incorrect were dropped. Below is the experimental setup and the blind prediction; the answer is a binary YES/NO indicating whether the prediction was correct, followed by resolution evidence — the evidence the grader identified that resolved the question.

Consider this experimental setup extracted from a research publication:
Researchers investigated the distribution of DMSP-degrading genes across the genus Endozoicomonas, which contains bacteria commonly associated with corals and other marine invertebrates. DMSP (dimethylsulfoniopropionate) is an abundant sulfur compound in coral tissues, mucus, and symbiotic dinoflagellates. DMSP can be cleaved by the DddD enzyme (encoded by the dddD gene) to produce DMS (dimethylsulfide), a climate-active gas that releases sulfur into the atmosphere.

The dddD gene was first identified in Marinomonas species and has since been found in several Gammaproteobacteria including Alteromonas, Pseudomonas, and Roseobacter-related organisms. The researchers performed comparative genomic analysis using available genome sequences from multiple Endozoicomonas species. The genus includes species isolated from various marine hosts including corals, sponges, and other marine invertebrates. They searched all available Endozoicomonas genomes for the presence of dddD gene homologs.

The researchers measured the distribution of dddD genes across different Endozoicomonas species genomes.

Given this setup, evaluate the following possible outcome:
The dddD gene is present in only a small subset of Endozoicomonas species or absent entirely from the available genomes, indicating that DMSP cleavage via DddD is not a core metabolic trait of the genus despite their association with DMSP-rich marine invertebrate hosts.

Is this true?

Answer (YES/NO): YES